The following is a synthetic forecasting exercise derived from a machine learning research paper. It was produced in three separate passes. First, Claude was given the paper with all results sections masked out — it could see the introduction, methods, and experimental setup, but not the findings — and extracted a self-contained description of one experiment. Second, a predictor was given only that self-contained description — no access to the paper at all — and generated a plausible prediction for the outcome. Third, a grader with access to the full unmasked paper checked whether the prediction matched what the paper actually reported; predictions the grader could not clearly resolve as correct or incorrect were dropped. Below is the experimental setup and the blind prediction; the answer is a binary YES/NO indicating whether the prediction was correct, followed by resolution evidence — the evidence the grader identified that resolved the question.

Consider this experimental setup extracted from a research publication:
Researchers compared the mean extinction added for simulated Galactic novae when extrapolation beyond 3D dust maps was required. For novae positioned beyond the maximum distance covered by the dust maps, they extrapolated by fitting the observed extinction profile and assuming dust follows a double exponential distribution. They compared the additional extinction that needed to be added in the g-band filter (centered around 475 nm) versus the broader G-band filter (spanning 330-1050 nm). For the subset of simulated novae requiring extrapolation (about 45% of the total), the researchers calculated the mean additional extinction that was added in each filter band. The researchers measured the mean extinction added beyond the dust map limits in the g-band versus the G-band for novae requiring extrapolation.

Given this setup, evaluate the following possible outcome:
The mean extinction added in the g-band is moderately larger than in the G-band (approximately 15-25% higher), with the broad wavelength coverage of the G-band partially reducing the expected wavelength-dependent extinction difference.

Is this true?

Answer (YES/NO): NO